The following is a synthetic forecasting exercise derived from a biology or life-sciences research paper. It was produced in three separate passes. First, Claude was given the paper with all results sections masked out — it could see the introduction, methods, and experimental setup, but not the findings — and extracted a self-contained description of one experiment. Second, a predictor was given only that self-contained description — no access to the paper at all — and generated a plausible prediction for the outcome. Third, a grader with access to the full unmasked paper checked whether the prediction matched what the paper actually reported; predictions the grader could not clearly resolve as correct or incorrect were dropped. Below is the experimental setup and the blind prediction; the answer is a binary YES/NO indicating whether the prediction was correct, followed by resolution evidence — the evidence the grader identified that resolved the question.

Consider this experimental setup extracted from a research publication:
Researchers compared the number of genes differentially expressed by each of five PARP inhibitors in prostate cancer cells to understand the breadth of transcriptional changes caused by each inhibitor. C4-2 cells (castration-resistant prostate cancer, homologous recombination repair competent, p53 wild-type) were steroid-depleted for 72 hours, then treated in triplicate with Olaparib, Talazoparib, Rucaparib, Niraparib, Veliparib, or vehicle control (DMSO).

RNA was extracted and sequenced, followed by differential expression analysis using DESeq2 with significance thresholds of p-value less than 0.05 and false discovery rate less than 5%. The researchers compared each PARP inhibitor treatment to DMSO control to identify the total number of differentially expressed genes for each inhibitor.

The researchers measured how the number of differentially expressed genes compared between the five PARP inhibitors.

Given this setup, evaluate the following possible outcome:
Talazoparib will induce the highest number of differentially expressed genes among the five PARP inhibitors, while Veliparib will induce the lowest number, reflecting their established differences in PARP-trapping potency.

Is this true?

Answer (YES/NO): NO